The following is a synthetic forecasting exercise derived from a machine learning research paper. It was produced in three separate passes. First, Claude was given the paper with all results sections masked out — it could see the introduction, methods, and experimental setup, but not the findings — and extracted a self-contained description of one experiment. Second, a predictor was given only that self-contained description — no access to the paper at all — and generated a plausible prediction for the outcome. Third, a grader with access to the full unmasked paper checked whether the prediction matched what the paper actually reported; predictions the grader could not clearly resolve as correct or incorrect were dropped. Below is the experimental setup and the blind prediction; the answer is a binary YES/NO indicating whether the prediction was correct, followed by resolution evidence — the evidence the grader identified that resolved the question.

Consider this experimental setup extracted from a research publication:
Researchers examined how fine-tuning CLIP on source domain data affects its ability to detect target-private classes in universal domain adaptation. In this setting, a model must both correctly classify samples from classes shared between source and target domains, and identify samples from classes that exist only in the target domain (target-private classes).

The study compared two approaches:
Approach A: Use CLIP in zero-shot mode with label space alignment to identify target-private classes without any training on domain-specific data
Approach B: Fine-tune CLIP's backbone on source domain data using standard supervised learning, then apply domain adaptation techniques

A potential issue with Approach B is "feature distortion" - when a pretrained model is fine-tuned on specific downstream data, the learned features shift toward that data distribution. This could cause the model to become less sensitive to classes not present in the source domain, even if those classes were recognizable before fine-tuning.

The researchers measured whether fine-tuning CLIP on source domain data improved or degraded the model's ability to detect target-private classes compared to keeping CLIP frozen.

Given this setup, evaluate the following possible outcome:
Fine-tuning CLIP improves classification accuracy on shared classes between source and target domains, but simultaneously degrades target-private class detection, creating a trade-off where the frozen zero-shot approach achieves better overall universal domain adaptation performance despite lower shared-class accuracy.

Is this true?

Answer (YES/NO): NO